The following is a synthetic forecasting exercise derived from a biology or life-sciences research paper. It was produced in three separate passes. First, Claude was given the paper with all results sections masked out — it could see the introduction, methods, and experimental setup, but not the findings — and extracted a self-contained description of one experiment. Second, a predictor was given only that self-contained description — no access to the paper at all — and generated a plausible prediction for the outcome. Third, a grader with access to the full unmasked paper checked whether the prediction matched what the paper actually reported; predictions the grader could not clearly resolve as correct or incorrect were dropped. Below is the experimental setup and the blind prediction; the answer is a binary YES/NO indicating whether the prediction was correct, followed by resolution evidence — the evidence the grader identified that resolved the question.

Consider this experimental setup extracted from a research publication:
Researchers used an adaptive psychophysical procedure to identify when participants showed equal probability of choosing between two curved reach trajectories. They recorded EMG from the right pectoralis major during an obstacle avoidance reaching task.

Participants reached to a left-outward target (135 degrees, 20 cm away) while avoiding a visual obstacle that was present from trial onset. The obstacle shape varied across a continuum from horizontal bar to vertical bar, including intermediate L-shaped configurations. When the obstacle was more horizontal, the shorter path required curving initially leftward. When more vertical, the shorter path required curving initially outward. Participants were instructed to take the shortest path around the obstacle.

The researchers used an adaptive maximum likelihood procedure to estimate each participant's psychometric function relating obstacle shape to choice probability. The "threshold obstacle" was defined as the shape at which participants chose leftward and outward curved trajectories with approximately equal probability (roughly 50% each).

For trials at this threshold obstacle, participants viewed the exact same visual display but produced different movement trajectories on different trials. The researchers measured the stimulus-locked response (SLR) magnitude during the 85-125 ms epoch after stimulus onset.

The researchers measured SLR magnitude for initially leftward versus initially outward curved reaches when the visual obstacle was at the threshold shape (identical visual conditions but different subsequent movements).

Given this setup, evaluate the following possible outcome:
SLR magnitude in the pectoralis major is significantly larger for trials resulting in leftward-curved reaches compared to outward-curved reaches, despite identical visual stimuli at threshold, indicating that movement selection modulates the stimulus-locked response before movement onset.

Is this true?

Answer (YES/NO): YES